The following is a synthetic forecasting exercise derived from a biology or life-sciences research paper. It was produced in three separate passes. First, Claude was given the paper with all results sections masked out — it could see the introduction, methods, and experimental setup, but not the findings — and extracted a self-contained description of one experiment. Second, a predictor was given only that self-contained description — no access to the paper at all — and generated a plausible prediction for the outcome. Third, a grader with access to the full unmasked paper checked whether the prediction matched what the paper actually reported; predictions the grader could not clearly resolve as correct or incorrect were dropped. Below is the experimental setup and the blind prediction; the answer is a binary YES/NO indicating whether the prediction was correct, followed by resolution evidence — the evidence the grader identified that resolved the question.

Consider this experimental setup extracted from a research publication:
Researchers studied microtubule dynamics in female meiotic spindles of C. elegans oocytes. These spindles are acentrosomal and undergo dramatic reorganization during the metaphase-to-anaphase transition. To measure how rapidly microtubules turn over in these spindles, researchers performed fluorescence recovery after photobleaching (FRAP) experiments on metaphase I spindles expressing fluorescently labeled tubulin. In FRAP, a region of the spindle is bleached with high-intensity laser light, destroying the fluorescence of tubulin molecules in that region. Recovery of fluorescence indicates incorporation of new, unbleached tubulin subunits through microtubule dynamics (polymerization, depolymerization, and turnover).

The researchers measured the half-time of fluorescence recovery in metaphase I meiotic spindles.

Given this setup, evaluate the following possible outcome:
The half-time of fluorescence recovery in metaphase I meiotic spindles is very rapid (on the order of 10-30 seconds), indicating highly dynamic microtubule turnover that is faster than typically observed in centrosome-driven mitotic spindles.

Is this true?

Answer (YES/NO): NO